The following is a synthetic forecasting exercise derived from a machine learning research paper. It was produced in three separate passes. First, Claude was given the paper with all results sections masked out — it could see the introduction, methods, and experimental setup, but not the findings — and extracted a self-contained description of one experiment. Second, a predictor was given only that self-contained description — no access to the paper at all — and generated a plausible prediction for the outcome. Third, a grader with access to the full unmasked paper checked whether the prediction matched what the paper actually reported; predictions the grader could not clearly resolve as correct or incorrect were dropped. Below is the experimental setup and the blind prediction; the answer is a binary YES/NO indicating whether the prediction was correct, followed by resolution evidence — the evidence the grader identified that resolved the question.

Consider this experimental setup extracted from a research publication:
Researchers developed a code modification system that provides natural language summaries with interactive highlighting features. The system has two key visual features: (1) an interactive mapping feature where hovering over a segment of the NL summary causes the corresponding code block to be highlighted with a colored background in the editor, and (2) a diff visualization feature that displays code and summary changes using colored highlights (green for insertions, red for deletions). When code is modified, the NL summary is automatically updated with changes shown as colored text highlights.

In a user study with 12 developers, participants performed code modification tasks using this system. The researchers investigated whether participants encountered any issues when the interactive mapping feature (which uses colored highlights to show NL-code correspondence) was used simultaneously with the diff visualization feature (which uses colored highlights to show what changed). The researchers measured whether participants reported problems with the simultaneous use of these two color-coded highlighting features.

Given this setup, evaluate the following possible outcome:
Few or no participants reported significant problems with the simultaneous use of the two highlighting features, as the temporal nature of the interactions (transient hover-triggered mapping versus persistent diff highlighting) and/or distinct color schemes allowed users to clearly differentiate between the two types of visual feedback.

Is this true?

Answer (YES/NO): NO